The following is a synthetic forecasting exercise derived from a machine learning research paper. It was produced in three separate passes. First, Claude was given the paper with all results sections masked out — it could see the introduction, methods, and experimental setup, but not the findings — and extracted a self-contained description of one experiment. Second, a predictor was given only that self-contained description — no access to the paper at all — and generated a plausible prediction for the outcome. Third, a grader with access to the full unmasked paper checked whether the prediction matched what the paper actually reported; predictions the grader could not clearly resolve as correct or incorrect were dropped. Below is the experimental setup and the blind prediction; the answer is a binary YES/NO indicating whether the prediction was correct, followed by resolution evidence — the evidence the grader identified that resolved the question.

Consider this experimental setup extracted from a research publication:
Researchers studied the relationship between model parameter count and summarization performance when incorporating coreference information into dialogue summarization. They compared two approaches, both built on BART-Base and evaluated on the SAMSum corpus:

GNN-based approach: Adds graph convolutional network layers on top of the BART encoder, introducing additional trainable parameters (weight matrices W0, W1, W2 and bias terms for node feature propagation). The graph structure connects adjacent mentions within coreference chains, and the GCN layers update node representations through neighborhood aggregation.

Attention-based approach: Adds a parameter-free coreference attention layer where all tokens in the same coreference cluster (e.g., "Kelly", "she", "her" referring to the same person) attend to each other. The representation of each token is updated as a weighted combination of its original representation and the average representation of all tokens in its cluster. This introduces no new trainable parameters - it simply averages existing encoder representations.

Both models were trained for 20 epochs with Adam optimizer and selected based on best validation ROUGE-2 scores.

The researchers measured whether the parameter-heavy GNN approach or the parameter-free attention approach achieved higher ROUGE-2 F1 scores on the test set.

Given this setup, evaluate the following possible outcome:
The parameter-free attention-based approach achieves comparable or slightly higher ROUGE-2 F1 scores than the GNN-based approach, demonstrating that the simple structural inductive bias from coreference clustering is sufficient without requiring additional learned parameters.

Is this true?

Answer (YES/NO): YES